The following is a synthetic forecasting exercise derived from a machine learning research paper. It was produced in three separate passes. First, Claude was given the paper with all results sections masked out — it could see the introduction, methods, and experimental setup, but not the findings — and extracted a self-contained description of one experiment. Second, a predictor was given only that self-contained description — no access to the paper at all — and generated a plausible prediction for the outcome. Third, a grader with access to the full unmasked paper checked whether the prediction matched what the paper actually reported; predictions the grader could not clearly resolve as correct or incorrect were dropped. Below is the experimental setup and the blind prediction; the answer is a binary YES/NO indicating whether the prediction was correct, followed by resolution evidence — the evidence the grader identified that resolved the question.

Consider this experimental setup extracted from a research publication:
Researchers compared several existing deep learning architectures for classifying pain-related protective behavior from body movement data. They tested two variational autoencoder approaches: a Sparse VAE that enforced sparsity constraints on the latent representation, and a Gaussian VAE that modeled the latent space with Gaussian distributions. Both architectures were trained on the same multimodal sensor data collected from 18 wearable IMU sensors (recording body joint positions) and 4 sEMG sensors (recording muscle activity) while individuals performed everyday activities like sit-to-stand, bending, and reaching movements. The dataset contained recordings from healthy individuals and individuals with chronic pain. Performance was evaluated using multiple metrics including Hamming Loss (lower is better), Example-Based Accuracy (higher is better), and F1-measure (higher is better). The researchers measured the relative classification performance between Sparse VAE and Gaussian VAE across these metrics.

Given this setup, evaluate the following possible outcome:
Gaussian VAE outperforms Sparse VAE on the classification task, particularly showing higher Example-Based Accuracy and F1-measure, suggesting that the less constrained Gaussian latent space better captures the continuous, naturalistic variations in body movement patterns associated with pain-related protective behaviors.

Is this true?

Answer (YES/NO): NO